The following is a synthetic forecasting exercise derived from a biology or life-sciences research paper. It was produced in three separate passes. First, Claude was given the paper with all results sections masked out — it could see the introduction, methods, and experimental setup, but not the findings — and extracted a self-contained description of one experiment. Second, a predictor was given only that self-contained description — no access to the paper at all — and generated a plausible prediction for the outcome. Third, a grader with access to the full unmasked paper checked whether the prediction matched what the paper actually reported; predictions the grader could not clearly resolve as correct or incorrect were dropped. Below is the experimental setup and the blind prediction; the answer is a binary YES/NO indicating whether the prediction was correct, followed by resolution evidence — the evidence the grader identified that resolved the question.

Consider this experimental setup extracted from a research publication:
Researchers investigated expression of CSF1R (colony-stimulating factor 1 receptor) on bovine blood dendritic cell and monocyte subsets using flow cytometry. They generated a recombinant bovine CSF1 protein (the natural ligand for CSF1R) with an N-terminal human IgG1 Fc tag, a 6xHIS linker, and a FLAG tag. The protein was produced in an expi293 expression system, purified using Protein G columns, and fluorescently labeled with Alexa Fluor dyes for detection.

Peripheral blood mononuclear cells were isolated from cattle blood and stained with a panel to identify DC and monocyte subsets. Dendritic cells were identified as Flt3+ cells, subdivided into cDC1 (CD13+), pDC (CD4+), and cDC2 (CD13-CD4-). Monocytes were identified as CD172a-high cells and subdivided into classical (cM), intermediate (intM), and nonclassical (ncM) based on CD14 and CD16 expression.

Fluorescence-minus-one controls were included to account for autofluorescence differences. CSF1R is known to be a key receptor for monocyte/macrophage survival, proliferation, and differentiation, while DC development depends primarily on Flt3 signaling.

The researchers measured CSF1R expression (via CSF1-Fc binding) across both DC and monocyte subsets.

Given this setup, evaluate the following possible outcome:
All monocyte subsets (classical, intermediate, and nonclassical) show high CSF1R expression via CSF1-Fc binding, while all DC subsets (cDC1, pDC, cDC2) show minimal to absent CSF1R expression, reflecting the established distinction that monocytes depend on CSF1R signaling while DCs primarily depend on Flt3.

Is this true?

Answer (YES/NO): NO